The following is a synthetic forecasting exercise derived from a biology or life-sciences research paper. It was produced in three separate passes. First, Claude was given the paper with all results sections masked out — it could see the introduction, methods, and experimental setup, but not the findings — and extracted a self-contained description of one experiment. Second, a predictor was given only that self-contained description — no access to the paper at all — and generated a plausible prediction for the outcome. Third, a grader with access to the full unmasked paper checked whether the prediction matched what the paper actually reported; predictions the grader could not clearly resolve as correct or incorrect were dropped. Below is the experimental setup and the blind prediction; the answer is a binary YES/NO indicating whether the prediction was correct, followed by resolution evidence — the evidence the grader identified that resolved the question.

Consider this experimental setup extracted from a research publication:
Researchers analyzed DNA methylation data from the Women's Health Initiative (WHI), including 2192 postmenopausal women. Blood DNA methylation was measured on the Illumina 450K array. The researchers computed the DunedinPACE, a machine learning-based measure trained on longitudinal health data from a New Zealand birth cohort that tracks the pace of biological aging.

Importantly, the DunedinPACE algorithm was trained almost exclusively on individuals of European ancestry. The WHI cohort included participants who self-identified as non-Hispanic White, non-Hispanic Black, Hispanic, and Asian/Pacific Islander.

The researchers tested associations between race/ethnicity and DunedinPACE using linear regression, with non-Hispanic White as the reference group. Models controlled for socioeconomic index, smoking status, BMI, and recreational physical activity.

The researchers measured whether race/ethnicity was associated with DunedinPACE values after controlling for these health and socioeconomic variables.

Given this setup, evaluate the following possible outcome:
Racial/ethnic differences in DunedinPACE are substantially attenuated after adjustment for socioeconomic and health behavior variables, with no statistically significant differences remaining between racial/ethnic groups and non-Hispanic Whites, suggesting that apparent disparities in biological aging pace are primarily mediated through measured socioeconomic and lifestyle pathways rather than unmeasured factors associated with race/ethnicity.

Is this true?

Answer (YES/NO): NO